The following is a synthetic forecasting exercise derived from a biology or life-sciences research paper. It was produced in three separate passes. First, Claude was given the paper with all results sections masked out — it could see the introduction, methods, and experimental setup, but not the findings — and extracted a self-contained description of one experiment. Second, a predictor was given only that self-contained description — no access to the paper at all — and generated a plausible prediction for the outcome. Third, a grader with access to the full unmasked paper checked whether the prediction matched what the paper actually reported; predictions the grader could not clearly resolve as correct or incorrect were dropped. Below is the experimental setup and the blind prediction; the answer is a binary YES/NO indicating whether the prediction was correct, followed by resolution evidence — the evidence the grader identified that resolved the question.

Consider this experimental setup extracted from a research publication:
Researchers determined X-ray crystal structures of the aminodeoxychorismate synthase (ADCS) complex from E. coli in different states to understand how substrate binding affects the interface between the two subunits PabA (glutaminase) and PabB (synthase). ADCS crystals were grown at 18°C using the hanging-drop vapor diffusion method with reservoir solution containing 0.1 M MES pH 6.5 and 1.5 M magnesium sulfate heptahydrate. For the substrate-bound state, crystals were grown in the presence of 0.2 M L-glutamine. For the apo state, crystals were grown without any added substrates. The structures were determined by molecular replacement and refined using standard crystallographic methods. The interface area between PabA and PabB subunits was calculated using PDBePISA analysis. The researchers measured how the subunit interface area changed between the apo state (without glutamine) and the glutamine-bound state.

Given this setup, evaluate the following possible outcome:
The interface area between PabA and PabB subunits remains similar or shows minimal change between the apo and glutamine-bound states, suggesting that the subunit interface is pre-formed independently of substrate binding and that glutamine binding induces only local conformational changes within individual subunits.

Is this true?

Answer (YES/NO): NO